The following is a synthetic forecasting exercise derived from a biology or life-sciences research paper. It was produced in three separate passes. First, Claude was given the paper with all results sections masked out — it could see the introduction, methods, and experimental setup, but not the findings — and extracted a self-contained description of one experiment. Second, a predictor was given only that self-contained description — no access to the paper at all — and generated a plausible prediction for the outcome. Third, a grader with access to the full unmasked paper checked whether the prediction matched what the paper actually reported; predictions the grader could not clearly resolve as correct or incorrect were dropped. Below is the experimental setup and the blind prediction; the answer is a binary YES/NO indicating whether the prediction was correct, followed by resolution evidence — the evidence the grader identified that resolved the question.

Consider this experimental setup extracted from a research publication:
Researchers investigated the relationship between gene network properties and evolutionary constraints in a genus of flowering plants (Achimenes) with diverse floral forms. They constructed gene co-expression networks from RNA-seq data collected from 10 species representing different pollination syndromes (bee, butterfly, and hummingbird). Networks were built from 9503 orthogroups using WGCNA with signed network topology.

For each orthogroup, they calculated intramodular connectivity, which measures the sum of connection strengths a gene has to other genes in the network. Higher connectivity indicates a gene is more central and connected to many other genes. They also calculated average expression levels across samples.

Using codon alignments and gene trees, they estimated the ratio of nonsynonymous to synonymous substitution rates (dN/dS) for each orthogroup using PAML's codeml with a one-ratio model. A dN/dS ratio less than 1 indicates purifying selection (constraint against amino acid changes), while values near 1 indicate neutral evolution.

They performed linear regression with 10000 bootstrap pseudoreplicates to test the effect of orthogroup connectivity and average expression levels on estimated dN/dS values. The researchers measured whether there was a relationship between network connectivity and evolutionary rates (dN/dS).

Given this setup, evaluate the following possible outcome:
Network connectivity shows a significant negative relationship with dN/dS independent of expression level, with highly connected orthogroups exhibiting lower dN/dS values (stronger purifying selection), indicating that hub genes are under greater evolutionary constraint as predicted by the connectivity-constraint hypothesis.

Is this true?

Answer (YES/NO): YES